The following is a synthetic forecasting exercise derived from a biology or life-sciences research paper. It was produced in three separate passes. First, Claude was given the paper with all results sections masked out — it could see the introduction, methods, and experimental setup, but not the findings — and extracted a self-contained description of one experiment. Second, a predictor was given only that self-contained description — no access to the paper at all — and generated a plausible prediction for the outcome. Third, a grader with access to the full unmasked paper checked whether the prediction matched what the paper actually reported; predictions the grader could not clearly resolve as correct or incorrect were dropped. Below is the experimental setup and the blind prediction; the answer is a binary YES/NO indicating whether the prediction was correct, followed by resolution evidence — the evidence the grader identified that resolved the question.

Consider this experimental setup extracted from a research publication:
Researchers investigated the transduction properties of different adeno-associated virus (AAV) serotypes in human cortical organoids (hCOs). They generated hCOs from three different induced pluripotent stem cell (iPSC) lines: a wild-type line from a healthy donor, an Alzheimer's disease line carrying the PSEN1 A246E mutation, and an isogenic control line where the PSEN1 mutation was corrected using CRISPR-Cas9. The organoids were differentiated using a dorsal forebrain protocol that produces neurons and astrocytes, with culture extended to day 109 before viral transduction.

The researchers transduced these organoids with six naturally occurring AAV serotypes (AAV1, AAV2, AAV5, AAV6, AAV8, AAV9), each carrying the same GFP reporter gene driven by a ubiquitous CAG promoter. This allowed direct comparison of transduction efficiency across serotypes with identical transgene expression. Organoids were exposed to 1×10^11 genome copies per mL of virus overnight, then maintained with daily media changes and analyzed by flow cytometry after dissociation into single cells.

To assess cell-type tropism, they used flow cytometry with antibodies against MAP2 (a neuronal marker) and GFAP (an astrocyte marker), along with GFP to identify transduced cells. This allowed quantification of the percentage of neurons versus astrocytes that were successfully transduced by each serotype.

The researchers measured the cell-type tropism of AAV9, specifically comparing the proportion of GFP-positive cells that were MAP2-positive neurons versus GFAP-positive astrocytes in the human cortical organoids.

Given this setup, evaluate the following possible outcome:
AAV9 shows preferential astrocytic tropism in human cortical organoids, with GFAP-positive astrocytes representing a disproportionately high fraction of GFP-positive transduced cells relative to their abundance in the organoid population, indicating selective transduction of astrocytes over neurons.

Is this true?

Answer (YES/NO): NO